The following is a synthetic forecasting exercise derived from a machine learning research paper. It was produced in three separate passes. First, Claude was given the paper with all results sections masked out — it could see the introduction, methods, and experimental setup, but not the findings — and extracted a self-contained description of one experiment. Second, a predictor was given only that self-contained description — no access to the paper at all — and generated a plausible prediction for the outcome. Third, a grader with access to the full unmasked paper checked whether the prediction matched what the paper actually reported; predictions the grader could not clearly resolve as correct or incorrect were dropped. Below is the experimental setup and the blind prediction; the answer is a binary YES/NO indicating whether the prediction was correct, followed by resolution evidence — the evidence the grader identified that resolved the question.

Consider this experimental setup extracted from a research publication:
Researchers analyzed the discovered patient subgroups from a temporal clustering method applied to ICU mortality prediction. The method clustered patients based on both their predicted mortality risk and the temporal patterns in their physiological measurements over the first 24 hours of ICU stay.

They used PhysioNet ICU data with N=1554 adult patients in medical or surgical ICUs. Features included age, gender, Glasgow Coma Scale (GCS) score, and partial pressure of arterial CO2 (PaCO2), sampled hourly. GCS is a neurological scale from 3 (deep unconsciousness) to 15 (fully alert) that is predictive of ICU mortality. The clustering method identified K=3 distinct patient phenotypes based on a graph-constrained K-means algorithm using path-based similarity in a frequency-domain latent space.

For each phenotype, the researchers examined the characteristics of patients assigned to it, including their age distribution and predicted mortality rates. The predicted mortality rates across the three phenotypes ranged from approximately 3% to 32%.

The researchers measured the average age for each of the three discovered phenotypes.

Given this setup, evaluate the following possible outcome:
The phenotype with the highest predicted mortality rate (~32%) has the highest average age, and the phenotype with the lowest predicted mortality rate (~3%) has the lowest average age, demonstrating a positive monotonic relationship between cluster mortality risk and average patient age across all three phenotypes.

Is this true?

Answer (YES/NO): YES